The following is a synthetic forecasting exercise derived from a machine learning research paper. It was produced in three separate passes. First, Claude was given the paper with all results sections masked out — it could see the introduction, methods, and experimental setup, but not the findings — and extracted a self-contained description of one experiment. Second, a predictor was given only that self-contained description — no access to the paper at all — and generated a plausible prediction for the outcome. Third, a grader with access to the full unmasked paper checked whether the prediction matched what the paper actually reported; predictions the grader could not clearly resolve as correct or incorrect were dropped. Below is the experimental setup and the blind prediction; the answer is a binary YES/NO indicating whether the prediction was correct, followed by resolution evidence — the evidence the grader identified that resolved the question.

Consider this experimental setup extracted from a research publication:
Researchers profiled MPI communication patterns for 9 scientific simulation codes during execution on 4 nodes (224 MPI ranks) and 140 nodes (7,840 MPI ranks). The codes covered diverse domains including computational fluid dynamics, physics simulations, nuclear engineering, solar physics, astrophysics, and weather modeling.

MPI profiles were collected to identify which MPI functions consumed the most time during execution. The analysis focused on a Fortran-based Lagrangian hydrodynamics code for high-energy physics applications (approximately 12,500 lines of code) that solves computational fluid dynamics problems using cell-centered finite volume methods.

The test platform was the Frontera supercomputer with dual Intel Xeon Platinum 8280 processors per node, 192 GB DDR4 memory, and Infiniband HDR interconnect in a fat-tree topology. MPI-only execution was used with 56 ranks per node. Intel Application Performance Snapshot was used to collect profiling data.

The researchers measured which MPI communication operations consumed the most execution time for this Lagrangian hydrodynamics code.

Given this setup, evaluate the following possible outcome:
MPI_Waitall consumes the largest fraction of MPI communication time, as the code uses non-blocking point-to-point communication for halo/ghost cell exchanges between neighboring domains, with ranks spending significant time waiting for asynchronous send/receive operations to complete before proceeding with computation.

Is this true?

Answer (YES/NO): NO